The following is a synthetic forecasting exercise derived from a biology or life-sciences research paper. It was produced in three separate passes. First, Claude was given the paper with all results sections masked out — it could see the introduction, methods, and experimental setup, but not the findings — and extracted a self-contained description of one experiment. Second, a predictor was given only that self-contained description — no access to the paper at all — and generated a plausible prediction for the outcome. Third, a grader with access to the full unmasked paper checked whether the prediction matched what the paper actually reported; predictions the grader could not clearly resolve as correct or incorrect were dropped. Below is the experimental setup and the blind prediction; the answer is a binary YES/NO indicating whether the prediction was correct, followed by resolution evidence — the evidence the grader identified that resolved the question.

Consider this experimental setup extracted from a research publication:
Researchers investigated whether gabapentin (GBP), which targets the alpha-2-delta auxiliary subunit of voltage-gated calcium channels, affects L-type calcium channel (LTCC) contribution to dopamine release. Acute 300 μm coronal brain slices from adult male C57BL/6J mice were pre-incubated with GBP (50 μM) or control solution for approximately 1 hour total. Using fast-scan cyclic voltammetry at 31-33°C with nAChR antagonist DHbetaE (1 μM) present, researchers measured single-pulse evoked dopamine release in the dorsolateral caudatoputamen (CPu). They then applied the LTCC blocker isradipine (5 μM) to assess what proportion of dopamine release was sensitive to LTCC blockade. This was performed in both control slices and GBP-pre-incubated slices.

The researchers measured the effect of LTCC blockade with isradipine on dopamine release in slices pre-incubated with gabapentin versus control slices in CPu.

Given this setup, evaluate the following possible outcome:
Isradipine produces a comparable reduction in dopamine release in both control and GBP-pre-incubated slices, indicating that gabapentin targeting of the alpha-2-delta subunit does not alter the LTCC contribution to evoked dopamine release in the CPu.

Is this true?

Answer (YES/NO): NO